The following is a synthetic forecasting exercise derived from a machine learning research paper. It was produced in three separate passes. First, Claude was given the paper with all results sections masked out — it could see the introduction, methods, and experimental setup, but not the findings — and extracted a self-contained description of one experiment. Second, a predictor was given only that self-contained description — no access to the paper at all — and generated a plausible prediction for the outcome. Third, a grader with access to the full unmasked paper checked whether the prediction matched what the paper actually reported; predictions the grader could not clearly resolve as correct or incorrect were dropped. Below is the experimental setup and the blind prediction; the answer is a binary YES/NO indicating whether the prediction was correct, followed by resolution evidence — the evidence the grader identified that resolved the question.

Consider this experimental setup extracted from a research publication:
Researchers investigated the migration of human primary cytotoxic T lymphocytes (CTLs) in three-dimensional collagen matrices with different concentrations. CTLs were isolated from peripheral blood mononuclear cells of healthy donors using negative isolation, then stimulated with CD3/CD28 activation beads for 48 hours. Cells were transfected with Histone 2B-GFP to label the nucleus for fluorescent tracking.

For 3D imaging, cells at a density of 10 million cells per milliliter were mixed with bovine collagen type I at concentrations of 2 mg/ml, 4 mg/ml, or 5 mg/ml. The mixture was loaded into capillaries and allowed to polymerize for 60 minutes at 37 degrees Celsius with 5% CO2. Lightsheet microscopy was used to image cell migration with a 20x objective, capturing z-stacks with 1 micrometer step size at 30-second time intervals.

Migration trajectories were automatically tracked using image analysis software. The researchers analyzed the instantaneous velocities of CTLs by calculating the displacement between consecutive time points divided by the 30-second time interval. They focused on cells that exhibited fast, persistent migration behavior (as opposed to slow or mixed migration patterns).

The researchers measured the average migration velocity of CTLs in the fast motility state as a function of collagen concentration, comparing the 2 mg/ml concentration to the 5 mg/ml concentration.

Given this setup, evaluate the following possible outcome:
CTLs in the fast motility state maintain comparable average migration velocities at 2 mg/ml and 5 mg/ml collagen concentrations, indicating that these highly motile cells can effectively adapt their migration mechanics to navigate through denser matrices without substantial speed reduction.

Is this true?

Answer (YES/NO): NO